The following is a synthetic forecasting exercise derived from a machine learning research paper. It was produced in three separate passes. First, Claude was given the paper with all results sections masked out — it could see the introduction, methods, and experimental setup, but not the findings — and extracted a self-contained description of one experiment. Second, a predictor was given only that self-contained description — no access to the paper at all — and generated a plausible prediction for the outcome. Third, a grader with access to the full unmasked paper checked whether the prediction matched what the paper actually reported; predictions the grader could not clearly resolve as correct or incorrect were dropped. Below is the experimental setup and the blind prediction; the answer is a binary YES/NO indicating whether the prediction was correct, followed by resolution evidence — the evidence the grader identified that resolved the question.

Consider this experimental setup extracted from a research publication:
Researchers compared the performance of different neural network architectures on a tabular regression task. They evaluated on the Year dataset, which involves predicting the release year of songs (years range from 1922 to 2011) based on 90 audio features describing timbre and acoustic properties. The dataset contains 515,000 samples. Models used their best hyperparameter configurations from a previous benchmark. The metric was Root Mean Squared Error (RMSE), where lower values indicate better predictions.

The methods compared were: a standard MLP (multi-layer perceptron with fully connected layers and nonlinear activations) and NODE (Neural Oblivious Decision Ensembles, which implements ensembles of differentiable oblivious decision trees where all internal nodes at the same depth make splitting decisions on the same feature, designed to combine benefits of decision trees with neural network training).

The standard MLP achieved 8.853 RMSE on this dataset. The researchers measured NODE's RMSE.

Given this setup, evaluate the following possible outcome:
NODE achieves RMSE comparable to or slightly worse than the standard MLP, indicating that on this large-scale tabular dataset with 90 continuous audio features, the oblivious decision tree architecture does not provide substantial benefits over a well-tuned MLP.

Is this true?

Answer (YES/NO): NO